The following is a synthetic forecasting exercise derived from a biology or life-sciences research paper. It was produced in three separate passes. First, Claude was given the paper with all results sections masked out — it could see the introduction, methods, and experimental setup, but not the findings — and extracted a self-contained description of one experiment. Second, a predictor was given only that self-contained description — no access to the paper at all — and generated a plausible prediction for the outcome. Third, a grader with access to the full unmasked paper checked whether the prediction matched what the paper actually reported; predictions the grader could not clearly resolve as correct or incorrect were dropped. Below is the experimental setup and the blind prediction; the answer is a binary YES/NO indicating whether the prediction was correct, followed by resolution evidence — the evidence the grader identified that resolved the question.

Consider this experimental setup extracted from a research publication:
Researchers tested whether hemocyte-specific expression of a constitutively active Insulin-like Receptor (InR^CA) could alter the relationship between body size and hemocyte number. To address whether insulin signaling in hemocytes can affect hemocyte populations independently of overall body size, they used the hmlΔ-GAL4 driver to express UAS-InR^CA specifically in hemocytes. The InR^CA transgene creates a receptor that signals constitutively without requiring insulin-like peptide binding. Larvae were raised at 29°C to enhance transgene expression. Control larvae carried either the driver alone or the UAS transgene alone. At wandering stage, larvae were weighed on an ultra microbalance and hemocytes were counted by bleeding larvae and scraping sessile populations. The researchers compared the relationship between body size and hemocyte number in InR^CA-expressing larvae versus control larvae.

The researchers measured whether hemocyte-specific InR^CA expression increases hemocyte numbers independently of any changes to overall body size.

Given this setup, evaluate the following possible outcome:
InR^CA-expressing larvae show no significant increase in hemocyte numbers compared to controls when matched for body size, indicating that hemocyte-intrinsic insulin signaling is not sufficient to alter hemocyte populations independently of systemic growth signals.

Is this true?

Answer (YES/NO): NO